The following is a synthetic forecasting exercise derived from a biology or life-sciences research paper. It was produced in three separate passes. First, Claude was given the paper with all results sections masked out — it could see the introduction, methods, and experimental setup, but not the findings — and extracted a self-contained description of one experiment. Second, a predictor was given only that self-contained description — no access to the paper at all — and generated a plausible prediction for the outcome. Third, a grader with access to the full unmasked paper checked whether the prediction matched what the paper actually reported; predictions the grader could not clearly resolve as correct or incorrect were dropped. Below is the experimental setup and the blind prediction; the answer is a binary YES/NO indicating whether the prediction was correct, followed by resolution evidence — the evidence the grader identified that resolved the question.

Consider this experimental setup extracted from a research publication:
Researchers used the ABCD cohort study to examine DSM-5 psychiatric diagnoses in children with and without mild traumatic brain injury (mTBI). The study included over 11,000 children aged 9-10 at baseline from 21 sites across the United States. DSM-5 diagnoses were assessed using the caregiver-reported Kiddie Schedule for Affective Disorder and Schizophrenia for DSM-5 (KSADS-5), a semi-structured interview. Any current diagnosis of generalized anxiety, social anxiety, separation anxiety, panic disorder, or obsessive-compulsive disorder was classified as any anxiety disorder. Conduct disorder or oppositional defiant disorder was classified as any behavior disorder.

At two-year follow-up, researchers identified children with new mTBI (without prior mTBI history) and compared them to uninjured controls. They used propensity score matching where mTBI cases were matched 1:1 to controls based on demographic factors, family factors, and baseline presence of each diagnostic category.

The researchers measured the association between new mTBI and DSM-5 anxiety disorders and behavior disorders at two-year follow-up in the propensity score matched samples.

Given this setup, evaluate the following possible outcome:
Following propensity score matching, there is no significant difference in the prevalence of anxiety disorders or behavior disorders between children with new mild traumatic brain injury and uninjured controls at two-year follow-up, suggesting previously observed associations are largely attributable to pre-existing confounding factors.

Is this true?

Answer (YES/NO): YES